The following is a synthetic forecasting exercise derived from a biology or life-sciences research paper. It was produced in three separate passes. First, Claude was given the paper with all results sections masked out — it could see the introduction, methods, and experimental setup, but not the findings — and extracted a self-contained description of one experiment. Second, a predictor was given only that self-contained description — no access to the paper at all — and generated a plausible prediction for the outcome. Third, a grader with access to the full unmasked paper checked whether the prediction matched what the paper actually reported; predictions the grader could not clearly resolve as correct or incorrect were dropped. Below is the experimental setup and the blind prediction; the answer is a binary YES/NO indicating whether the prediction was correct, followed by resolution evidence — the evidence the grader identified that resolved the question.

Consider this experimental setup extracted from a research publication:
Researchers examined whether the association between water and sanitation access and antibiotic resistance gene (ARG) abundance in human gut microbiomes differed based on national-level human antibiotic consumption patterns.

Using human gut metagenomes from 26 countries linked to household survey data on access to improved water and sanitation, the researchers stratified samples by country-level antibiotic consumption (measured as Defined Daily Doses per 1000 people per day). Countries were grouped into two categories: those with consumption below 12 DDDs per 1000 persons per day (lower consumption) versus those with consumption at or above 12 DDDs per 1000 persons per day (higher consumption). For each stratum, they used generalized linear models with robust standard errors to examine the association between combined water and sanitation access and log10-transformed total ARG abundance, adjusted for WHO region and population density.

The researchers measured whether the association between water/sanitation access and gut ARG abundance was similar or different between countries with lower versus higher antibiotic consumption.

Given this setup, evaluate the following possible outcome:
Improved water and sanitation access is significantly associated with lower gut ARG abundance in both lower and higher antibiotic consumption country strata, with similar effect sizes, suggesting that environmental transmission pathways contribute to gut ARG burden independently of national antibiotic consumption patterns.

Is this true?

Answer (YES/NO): NO